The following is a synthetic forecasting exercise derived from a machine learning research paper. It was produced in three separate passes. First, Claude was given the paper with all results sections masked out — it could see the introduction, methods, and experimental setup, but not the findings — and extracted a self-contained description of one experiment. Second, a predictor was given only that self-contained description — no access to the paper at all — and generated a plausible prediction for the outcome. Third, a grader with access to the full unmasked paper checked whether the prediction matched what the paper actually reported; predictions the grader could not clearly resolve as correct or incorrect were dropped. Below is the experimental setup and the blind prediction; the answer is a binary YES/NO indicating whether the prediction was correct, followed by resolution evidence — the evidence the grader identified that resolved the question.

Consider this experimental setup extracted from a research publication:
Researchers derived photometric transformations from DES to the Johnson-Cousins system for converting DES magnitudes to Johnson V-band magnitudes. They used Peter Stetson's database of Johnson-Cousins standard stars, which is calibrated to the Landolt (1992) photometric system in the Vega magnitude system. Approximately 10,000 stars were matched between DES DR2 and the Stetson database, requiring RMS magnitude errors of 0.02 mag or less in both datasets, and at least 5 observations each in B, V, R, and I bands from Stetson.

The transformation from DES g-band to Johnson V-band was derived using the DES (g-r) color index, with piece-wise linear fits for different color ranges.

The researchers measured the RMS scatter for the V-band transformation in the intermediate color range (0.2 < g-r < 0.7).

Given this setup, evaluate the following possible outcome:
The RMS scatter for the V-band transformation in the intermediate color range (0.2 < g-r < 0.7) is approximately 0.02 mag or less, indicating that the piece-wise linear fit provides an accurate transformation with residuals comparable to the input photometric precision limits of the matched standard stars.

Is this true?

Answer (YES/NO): YES